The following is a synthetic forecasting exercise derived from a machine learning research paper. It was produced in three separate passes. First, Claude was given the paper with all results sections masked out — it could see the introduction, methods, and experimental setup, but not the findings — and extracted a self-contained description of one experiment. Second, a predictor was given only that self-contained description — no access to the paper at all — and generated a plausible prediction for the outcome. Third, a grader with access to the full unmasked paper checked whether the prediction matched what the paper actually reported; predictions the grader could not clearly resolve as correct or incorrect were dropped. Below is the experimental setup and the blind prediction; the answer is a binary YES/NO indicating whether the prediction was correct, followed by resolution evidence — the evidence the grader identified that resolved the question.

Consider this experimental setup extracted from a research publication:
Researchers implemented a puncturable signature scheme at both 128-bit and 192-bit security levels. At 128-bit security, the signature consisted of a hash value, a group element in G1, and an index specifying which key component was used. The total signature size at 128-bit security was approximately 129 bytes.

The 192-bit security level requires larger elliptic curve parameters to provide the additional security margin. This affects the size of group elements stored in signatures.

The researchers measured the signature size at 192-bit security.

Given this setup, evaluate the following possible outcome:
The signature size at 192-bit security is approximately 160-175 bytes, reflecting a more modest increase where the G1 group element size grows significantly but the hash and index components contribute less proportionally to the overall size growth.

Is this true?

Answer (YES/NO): YES